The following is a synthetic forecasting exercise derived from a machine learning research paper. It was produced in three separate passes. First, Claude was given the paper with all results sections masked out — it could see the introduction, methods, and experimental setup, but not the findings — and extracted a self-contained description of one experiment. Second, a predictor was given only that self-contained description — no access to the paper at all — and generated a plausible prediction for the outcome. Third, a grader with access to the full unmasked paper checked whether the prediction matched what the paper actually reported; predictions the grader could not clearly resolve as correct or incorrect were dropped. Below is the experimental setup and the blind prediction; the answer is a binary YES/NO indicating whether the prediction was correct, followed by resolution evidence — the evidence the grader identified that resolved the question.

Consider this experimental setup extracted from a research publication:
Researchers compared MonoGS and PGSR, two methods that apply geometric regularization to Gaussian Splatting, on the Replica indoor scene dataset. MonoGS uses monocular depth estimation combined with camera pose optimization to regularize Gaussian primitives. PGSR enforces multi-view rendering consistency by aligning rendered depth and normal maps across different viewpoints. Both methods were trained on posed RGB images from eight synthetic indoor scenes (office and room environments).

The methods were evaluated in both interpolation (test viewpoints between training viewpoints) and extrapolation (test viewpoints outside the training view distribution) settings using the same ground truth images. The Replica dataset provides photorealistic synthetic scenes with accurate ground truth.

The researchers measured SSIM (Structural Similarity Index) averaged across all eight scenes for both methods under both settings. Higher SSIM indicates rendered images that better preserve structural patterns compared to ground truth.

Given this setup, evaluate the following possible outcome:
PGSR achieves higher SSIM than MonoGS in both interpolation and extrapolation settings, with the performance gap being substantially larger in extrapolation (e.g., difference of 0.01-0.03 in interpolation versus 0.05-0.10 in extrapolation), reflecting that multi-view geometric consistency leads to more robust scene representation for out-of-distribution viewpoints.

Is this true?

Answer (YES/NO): NO